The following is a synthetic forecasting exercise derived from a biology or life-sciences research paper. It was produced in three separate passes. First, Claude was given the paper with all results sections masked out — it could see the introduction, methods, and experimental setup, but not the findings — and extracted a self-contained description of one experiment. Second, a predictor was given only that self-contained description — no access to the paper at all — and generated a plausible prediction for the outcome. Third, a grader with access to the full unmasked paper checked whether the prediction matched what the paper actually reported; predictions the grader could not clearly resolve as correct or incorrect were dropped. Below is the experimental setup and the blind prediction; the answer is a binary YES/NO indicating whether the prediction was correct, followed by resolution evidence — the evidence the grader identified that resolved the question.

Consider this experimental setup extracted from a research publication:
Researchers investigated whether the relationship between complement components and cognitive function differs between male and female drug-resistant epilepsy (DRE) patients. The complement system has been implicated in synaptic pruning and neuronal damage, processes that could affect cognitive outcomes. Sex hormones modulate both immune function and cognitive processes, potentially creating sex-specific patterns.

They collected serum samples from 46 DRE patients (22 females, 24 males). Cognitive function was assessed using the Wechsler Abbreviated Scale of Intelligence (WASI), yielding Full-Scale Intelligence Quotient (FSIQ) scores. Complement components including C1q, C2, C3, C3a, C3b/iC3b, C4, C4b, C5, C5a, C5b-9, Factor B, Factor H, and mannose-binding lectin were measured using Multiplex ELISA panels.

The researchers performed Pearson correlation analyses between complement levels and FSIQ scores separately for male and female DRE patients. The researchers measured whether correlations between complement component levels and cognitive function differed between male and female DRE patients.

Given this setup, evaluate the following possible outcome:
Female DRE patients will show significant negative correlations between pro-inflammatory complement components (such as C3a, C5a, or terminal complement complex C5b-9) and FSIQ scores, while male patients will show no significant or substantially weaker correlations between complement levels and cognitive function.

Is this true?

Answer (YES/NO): NO